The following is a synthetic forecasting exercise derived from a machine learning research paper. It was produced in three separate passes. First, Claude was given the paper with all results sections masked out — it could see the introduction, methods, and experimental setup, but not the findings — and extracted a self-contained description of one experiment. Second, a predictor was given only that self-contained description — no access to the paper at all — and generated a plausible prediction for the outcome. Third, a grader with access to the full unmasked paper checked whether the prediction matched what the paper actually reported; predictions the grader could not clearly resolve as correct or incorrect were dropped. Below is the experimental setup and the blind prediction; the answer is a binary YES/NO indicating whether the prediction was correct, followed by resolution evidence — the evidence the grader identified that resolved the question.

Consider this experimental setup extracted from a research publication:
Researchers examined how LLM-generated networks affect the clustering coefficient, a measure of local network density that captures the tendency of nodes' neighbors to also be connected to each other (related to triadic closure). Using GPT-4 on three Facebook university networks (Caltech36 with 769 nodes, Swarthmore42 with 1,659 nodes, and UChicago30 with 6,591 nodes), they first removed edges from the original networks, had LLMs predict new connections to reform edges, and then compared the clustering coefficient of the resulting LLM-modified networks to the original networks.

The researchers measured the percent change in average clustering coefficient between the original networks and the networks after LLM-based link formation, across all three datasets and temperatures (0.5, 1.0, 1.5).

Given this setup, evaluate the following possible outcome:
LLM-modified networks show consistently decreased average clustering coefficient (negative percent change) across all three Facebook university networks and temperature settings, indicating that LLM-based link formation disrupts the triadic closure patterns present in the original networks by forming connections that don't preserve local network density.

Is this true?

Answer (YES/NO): YES